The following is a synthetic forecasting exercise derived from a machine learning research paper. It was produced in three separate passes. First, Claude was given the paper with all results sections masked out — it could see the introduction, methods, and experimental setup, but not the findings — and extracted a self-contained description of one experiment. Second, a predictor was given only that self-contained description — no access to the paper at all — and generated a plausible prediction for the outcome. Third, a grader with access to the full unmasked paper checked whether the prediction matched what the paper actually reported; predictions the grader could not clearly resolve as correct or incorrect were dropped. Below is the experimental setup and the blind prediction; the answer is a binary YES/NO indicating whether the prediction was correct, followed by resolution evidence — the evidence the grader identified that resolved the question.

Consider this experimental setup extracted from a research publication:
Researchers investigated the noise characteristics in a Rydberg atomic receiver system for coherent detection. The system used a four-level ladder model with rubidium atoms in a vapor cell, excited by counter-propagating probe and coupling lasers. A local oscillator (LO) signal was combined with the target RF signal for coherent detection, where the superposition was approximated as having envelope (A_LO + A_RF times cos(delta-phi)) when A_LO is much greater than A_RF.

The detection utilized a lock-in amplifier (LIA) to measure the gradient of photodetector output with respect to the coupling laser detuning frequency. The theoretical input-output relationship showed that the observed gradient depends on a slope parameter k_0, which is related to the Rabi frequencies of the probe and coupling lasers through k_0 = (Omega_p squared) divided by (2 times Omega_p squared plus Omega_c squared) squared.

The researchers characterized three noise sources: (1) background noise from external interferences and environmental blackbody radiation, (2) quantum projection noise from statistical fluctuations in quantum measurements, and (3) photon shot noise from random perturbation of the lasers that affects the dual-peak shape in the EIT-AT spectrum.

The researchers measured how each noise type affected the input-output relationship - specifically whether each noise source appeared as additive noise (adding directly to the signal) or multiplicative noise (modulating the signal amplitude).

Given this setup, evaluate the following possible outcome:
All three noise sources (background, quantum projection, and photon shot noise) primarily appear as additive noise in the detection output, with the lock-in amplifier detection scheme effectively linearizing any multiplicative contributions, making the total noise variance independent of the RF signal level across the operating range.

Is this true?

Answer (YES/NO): NO